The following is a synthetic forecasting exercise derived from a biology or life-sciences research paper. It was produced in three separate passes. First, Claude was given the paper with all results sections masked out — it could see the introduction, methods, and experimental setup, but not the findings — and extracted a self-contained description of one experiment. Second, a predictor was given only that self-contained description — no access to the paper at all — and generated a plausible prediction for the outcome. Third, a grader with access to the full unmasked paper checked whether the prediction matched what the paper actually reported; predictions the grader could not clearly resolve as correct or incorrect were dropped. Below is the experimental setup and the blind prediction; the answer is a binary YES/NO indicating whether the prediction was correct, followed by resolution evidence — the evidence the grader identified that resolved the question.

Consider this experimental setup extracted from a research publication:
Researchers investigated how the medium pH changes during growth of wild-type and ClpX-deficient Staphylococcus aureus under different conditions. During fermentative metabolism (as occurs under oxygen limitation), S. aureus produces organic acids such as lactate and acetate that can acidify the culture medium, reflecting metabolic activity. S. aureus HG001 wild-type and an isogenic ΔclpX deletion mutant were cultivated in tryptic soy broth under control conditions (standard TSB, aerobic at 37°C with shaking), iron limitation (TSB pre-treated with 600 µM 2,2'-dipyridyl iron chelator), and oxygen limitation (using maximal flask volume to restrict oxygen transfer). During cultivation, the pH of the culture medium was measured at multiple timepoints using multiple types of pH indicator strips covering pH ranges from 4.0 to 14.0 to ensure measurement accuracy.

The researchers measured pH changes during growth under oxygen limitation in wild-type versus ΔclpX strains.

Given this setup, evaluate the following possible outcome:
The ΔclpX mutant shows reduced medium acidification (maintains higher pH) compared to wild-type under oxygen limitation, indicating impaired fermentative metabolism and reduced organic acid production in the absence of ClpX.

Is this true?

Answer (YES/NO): NO